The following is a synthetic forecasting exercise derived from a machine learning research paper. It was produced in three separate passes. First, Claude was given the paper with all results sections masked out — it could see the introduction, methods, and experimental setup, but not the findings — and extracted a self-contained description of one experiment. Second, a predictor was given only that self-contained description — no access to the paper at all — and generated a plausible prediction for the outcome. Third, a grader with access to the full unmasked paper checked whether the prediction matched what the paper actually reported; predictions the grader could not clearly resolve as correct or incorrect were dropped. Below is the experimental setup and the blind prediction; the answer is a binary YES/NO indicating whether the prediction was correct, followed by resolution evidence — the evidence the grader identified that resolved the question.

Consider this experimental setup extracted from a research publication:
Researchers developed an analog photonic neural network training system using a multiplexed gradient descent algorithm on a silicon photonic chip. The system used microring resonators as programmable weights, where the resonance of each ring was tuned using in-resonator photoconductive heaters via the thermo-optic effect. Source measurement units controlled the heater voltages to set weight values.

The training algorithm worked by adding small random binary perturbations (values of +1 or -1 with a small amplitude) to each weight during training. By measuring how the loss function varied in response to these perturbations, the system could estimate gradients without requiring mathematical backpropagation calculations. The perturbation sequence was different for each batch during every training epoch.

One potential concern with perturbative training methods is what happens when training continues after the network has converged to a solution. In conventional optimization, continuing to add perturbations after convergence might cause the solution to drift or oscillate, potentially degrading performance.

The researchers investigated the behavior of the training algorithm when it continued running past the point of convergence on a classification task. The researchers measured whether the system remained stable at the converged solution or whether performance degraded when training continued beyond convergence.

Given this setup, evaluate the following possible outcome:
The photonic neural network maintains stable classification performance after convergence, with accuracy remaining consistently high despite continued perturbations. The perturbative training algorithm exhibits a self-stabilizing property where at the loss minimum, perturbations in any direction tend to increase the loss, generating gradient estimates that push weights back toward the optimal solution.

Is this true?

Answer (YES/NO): YES